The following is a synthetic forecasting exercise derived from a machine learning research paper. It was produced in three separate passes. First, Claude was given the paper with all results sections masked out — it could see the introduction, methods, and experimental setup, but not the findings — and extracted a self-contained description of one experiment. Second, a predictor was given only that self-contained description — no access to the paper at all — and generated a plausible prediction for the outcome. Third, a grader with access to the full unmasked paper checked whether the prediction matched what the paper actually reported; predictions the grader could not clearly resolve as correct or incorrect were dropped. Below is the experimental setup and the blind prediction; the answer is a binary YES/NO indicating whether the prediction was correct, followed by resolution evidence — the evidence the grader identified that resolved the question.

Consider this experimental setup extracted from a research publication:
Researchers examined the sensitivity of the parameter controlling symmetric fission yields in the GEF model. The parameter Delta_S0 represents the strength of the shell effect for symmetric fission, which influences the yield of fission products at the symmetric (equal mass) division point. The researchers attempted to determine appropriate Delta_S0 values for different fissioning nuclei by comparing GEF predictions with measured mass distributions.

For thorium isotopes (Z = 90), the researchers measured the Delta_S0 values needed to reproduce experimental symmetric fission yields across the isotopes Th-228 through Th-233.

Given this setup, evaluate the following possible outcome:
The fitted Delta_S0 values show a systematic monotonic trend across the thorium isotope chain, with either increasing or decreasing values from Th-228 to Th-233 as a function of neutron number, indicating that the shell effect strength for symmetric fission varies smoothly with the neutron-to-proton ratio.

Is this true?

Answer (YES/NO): YES